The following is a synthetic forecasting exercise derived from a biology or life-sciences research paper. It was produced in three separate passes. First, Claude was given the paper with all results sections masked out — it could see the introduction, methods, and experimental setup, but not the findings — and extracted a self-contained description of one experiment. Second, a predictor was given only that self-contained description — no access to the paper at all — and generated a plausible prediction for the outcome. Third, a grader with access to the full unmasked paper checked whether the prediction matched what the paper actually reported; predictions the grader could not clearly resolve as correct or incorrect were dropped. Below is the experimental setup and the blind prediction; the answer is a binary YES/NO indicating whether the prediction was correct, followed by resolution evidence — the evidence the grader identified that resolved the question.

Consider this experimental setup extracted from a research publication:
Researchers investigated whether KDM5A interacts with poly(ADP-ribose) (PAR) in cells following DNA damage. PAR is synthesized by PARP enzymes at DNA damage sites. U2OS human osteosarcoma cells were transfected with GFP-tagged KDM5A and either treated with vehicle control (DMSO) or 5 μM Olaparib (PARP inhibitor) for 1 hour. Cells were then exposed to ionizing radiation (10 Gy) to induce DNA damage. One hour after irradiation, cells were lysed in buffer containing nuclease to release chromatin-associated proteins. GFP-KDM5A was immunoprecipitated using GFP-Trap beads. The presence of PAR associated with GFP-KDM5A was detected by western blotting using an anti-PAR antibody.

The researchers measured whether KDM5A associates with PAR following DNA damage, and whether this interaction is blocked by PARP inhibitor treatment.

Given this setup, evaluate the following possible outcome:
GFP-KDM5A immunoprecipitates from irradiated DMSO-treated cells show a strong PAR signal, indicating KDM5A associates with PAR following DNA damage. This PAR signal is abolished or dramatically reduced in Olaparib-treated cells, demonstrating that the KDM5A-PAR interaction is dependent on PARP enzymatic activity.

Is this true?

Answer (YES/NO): YES